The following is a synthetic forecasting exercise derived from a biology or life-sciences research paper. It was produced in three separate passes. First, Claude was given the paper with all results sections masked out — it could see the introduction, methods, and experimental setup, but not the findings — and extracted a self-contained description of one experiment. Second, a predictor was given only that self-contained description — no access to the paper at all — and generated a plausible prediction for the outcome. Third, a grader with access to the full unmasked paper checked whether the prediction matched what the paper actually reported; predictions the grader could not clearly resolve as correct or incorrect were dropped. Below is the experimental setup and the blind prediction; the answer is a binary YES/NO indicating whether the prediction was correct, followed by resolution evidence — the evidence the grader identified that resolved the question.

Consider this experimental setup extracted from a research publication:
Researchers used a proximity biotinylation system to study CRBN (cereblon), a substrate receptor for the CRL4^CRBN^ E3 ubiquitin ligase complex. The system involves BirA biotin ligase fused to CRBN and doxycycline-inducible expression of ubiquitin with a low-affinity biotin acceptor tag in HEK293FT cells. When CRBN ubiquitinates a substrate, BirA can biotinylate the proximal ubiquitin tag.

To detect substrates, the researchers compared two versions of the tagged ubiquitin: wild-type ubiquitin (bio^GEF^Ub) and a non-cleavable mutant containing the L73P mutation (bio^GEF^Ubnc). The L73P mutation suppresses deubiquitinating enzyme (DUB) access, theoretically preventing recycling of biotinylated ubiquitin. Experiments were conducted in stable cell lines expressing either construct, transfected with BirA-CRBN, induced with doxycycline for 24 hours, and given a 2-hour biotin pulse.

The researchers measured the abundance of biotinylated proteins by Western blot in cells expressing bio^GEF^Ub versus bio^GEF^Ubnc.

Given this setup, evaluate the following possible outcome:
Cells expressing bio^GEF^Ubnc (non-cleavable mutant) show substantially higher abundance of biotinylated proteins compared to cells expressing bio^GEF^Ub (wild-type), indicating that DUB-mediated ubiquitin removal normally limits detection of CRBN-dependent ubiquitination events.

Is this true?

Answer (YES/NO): NO